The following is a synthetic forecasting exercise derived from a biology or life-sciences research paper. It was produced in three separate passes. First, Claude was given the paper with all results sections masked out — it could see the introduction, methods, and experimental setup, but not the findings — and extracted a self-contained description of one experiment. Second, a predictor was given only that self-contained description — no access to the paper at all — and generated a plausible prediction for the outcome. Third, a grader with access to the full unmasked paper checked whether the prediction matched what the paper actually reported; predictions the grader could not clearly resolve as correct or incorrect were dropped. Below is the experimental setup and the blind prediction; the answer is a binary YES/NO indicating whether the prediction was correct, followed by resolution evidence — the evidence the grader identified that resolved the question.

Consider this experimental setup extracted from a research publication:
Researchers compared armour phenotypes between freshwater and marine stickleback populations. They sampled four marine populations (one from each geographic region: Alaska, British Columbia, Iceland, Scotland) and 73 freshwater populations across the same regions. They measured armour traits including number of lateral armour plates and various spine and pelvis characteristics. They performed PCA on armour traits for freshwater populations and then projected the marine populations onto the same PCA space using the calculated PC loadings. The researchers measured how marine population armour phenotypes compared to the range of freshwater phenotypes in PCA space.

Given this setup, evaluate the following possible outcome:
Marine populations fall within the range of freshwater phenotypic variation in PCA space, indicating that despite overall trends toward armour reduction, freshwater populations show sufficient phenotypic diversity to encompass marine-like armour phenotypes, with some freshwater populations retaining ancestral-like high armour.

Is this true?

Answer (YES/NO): NO